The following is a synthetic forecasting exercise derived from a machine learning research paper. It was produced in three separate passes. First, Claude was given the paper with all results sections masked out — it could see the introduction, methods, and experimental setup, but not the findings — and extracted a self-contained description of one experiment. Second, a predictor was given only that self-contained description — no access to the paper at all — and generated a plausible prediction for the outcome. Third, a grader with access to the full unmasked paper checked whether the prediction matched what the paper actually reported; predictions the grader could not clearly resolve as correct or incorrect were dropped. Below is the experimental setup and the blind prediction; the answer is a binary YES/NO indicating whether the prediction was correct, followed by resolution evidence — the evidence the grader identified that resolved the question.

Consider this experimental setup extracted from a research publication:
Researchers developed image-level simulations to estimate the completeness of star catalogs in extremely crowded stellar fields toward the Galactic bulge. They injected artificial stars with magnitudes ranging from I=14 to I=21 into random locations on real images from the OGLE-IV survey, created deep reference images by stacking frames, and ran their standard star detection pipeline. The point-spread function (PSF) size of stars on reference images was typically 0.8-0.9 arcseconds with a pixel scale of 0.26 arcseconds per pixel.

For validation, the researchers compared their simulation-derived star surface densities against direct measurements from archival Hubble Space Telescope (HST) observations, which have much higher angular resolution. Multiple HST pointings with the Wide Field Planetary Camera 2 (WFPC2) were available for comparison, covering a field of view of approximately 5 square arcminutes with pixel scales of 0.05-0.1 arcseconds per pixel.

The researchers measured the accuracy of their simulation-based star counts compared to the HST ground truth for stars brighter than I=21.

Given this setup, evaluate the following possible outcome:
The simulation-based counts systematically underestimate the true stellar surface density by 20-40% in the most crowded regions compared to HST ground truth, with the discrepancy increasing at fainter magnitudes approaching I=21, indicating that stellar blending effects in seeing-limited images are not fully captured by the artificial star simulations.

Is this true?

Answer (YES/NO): NO